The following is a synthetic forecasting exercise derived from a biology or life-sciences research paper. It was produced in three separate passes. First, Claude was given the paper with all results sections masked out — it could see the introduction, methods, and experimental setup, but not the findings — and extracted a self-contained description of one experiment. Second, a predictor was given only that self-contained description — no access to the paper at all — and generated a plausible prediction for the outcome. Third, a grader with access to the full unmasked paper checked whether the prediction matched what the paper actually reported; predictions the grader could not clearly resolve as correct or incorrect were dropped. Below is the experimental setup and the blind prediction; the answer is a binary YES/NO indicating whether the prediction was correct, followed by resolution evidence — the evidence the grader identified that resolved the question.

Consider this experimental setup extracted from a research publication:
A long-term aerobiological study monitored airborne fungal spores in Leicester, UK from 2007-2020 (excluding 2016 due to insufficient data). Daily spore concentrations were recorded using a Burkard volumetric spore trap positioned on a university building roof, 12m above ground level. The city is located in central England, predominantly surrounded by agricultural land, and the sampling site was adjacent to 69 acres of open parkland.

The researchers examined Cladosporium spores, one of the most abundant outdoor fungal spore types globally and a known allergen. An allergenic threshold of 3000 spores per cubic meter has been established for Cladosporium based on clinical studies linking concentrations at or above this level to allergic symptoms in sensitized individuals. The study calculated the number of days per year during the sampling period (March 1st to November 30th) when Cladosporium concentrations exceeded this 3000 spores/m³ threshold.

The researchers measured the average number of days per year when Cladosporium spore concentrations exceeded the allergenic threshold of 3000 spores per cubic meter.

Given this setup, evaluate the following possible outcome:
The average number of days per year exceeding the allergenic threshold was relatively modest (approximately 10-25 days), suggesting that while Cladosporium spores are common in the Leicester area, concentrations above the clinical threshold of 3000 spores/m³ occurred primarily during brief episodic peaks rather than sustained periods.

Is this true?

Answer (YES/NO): NO